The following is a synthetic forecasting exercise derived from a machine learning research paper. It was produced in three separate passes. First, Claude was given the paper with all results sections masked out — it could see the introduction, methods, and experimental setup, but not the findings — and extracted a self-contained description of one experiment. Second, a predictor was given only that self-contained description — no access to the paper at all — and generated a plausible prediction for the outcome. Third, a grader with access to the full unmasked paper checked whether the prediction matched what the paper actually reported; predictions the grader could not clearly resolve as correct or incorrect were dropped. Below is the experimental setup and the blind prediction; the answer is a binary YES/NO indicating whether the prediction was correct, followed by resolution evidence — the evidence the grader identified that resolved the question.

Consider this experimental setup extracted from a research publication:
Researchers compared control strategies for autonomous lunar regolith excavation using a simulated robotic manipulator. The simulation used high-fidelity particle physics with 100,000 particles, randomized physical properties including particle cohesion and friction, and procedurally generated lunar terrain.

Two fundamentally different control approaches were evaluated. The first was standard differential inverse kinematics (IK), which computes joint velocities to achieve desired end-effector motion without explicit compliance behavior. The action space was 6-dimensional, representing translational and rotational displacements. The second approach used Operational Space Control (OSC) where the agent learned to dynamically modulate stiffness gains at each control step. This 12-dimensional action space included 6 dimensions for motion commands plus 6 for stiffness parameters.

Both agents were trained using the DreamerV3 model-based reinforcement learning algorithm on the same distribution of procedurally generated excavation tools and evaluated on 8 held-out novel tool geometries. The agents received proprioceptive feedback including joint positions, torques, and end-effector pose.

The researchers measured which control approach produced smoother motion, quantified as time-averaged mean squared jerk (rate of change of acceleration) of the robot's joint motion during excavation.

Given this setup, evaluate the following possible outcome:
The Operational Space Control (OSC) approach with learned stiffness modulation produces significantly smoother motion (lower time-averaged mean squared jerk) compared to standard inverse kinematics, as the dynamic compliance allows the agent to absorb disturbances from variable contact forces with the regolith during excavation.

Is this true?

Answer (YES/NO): YES